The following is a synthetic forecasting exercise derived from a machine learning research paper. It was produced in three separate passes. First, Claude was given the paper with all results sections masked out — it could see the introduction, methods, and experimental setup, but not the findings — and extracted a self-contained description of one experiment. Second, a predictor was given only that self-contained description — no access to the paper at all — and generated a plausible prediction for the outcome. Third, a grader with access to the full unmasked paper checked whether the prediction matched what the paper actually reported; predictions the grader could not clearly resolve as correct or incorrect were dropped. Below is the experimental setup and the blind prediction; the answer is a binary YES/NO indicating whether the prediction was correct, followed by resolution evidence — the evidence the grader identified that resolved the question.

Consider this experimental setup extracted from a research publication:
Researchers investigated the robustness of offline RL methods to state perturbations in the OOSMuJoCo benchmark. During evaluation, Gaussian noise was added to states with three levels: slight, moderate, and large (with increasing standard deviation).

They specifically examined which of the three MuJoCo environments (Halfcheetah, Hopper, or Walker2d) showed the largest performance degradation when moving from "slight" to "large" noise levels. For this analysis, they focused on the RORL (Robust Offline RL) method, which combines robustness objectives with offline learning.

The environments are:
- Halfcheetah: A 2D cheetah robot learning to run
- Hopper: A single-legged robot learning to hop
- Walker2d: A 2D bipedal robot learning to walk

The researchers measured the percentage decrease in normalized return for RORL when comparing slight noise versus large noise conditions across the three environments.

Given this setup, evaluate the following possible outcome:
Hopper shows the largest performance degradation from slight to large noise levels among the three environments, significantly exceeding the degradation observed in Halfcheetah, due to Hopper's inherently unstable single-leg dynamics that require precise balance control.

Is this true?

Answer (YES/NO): NO